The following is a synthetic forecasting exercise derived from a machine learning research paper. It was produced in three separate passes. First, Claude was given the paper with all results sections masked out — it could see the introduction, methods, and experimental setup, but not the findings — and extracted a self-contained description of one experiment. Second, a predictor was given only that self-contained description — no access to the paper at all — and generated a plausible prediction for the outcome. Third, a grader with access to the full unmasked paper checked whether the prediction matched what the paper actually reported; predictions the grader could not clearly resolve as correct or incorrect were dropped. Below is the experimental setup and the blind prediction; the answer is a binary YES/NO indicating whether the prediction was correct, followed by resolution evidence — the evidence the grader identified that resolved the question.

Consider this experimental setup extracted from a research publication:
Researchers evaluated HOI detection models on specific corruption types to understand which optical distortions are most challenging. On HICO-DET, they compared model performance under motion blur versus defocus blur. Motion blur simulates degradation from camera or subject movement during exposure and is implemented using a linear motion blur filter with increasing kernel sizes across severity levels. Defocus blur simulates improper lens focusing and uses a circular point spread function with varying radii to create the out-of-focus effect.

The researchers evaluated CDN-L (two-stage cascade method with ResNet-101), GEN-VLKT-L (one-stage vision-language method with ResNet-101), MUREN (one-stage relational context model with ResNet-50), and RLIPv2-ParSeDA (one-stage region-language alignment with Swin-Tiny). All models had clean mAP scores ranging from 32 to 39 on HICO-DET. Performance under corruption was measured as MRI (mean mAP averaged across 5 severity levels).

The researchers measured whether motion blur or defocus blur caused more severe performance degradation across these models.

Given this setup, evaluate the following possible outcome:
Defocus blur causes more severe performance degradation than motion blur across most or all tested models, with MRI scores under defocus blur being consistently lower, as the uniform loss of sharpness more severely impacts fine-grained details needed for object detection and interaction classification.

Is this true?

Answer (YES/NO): YES